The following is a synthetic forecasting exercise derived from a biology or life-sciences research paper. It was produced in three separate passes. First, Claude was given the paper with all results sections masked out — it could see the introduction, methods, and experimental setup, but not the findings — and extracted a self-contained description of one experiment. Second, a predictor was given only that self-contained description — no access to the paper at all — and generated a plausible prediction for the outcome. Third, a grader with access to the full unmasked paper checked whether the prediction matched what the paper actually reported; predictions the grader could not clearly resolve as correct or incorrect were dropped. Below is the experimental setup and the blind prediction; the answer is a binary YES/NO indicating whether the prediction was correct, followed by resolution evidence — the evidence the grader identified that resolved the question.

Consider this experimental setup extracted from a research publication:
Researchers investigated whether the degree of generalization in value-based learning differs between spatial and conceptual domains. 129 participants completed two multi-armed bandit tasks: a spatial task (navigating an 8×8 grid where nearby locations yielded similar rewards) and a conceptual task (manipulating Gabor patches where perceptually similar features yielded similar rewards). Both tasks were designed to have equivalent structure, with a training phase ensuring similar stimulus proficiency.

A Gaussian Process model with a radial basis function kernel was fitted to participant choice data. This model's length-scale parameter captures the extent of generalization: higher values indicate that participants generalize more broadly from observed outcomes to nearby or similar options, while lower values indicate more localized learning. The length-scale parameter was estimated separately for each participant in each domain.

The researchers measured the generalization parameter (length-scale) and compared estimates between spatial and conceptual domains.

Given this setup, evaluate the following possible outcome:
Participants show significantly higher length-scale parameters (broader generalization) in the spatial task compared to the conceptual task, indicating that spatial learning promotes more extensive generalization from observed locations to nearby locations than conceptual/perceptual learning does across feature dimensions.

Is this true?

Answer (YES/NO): NO